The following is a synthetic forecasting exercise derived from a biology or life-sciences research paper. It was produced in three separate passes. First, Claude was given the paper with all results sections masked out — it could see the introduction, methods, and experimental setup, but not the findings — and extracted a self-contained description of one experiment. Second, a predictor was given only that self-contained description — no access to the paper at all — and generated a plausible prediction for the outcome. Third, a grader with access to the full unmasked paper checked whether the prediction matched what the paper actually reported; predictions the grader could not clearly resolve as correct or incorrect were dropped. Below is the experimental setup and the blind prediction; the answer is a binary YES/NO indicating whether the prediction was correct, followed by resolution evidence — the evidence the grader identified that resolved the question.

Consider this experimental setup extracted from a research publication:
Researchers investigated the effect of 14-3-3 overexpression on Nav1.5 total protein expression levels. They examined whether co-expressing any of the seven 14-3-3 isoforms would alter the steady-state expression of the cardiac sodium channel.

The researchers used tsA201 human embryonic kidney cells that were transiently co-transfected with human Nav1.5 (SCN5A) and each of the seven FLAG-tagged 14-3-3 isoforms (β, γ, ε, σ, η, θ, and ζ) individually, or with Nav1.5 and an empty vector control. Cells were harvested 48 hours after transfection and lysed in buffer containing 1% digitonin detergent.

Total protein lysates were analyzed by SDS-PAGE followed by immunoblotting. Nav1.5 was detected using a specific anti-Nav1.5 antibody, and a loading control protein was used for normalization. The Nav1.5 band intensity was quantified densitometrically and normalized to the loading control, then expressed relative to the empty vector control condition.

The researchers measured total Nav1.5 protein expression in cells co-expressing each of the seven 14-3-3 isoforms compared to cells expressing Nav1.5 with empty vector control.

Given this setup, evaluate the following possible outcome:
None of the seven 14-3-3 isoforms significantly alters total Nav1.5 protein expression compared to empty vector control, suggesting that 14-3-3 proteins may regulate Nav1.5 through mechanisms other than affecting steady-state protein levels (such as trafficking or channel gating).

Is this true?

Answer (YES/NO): YES